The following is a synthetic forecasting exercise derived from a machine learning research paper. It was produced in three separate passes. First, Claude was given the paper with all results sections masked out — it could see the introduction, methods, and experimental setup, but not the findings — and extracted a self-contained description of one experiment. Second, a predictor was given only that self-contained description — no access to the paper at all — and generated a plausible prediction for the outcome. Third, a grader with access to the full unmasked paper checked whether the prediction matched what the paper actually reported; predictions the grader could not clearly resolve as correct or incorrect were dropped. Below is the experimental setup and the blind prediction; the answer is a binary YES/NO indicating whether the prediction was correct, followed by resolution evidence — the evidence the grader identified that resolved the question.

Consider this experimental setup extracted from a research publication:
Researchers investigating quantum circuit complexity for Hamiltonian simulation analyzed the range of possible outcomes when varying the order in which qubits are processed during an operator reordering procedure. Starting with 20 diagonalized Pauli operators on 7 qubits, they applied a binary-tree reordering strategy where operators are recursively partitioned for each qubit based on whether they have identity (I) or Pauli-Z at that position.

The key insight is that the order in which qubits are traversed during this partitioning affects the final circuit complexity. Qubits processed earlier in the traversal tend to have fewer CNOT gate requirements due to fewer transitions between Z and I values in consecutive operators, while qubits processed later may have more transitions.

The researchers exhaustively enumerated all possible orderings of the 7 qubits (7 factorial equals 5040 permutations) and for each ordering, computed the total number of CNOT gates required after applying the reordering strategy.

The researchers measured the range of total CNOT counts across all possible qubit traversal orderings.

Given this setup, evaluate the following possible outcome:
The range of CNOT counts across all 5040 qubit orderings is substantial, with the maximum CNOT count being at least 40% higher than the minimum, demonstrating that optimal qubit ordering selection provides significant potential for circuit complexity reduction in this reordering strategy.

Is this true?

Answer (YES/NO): YES